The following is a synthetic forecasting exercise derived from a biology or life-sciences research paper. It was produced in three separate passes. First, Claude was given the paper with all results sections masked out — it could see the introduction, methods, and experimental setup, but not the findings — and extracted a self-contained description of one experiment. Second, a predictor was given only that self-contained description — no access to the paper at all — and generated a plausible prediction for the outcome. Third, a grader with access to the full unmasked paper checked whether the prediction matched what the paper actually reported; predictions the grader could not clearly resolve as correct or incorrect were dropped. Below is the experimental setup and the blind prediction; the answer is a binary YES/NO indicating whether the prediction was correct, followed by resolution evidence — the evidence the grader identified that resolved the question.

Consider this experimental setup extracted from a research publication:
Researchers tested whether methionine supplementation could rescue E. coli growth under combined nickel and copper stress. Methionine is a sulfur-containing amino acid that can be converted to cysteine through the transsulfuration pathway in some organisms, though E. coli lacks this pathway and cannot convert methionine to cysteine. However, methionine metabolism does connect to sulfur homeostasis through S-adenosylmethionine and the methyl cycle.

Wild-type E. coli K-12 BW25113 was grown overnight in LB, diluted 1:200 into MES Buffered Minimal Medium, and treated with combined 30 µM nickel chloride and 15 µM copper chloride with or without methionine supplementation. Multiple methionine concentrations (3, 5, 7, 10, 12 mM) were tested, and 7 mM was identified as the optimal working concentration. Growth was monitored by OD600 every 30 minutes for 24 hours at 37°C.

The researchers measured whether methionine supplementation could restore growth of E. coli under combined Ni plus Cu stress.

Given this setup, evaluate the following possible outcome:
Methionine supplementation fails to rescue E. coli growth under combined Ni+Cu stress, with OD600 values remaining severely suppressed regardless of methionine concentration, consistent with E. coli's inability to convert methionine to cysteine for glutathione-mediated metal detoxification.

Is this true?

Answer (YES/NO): NO